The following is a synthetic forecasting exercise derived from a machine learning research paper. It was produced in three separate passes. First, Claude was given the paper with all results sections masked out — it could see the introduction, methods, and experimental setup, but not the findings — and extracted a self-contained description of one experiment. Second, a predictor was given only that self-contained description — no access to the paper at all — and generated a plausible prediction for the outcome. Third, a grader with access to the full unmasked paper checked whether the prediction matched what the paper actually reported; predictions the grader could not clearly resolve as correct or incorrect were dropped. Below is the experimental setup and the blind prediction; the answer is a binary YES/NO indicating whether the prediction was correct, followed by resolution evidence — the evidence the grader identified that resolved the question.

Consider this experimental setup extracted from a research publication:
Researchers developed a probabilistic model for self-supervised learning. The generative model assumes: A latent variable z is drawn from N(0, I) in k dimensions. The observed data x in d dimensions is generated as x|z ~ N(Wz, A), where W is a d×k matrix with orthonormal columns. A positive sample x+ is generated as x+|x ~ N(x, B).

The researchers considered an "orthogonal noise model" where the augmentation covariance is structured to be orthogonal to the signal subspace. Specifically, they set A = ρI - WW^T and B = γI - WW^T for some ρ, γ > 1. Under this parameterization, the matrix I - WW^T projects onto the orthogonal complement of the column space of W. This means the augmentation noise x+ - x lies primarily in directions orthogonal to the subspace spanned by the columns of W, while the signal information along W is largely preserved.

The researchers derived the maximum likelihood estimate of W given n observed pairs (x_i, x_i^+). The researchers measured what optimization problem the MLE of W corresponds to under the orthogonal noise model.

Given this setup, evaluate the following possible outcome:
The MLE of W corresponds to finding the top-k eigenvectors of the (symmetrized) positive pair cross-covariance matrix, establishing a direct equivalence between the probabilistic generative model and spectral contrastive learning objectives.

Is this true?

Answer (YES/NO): NO